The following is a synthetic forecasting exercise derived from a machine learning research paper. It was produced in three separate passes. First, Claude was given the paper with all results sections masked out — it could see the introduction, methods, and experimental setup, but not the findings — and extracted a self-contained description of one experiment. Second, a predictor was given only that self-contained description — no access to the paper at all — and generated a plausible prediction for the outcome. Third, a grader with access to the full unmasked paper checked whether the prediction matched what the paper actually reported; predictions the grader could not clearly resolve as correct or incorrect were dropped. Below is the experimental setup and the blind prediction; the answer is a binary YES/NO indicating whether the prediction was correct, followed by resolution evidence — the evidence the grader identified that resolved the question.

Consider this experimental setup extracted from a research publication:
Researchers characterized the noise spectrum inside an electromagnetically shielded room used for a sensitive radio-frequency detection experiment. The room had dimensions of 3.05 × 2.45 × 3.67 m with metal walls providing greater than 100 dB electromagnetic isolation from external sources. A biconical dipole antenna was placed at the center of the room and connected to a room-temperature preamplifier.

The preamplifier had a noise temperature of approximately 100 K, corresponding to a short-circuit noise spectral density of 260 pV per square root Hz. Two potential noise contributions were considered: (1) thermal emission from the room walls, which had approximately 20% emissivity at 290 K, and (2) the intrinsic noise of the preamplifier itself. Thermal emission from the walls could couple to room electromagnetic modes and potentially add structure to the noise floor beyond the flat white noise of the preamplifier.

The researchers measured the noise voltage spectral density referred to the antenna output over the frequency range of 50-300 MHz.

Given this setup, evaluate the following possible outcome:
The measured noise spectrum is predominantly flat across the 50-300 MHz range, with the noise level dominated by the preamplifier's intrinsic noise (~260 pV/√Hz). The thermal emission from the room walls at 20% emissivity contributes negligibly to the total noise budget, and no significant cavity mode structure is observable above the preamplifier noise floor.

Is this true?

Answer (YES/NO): NO